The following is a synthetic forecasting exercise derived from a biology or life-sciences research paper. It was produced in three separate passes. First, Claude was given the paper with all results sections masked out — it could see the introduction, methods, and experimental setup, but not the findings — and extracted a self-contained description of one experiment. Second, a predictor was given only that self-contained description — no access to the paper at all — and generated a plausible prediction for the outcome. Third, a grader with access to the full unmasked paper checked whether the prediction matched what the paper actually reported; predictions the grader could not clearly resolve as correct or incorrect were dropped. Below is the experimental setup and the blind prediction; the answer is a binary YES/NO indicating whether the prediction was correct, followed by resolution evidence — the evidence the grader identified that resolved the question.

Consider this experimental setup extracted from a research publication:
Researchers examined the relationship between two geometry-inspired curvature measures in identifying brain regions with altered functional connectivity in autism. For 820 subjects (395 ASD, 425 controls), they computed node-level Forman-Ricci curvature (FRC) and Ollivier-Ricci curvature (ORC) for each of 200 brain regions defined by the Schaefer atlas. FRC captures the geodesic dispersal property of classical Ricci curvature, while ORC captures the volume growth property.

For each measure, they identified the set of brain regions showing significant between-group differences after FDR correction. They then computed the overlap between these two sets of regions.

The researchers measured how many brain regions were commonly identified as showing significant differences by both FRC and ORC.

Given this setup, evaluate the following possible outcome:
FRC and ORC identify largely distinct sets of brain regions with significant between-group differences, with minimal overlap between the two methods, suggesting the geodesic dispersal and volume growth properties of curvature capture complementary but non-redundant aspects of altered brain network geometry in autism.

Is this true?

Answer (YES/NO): NO